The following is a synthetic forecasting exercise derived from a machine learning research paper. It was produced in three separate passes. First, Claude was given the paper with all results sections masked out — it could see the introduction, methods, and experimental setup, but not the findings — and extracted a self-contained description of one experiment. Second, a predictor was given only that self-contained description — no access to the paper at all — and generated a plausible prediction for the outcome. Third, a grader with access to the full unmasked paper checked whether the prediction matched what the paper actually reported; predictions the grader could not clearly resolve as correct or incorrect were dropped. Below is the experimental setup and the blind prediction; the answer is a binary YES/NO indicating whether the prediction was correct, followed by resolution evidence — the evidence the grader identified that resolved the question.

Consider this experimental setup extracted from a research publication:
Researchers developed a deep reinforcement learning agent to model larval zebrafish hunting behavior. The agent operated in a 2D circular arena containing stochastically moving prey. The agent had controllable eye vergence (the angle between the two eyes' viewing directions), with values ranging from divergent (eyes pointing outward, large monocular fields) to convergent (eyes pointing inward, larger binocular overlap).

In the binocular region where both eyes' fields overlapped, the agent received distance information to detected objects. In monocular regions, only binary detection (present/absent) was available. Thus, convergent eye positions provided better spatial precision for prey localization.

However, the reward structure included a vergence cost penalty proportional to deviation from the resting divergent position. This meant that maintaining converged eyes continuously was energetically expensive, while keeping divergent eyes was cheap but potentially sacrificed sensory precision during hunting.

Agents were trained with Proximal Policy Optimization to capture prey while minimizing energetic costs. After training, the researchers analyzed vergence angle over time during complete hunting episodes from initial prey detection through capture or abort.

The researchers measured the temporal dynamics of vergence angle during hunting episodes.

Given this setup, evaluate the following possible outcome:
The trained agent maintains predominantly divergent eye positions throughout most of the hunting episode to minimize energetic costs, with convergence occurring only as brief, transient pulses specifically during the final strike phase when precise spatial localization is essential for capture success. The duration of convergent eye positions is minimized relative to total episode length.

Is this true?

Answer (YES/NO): NO